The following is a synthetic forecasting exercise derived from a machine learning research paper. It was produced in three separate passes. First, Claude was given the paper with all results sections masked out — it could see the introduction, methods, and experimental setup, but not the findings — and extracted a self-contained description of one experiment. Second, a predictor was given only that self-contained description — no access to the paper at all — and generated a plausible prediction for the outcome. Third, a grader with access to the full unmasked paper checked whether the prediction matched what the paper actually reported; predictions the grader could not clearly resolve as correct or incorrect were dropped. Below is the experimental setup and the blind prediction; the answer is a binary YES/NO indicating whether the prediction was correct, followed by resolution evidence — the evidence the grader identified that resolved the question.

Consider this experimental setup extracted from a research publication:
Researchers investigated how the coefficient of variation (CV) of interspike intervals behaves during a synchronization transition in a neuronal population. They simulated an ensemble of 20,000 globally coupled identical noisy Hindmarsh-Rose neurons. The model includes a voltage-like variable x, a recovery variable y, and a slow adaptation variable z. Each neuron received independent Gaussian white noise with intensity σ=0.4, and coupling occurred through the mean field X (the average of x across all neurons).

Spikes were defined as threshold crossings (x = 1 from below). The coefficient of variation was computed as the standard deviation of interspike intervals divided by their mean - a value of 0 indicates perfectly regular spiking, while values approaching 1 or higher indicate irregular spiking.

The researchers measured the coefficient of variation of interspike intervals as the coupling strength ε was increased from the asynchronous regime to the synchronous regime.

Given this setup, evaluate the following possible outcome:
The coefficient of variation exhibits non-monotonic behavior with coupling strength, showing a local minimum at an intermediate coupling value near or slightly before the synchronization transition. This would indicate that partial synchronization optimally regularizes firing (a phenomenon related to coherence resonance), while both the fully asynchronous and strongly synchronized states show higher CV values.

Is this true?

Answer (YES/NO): NO